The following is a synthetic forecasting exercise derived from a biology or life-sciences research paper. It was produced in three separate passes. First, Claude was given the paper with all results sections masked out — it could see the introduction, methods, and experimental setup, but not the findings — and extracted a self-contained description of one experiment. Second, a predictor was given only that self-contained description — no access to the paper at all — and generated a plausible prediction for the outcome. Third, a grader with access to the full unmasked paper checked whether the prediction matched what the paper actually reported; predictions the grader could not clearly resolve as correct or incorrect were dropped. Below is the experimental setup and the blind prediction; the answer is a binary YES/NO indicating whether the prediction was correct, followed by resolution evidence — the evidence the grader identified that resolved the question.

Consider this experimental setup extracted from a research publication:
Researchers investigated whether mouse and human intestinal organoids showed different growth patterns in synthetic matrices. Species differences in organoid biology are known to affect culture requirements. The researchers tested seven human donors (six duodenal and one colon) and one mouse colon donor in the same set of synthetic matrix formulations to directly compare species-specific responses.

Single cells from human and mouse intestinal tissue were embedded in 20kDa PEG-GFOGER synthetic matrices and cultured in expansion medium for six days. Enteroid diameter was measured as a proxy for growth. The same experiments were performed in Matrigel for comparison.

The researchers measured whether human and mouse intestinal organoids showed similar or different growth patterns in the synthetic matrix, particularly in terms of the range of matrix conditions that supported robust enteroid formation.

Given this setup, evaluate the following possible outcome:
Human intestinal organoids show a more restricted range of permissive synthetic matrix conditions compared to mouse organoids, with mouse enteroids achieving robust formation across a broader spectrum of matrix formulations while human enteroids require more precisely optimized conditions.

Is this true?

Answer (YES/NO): YES